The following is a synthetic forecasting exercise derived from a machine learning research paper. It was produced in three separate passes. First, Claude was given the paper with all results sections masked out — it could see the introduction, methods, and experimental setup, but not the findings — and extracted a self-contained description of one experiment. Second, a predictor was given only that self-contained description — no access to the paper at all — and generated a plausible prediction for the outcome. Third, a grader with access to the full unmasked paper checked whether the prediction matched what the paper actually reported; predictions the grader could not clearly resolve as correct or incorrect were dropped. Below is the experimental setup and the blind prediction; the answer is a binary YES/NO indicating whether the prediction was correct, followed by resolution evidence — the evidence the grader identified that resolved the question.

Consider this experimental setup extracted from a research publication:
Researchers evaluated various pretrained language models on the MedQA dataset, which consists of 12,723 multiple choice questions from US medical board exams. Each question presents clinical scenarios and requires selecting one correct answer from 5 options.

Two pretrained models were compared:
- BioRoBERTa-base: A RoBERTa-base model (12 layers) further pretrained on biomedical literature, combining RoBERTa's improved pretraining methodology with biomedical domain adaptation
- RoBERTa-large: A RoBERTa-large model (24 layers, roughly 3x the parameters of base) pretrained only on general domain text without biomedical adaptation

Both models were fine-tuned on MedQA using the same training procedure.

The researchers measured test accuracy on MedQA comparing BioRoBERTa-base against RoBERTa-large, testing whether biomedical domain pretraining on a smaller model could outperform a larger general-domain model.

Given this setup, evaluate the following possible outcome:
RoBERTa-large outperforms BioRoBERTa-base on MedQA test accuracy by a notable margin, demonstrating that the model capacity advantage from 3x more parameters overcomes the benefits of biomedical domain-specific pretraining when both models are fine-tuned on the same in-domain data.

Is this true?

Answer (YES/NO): NO